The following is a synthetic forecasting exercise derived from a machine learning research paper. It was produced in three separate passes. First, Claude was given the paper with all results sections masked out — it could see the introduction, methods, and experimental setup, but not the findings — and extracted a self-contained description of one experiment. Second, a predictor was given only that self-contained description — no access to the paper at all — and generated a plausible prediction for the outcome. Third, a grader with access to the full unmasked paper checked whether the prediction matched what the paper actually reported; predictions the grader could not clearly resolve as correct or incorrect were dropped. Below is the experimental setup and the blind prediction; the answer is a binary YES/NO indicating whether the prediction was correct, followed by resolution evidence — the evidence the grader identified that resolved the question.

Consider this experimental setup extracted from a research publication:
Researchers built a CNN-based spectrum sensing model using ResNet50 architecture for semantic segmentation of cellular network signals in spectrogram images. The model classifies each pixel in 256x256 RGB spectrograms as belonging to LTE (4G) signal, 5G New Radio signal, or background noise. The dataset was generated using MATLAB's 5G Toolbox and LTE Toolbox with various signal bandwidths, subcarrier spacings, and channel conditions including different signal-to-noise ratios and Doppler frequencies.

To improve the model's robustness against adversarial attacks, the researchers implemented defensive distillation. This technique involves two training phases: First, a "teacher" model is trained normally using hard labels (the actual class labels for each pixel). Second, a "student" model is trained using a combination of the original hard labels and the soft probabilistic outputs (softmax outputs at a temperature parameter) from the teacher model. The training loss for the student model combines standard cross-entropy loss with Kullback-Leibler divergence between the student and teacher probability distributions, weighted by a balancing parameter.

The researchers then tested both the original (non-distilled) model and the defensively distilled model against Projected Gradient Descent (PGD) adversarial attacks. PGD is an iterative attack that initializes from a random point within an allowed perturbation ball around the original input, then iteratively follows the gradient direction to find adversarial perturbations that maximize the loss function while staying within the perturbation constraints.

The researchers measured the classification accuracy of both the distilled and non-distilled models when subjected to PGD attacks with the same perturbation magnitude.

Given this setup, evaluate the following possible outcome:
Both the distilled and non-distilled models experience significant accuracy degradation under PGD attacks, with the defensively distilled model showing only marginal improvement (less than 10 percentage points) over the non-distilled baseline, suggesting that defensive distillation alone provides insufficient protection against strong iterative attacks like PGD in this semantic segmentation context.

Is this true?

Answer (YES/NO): NO